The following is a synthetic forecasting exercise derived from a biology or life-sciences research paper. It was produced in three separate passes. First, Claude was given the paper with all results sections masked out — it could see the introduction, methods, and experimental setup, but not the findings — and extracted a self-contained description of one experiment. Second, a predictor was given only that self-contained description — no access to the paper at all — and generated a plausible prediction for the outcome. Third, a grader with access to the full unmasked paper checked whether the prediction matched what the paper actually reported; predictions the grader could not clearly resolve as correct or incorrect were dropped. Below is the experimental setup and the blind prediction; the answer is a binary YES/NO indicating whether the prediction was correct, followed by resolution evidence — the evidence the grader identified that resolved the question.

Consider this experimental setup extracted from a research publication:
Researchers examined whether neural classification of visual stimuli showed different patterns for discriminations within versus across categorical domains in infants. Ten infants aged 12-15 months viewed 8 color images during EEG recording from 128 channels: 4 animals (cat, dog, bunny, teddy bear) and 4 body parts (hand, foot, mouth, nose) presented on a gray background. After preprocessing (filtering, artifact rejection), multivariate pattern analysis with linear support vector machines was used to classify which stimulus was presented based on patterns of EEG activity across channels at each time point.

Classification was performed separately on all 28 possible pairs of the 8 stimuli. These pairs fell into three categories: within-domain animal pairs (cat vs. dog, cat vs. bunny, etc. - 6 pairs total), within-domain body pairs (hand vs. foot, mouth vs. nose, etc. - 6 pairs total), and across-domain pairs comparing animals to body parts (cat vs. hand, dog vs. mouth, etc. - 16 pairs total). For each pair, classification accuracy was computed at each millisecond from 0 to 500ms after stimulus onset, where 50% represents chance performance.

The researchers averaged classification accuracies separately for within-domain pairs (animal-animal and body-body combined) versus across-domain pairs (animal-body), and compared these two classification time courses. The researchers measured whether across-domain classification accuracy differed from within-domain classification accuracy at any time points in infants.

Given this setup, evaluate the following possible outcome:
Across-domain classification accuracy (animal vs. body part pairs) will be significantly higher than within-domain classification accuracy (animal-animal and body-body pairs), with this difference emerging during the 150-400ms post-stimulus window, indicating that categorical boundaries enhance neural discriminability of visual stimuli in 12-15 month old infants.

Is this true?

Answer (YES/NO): NO